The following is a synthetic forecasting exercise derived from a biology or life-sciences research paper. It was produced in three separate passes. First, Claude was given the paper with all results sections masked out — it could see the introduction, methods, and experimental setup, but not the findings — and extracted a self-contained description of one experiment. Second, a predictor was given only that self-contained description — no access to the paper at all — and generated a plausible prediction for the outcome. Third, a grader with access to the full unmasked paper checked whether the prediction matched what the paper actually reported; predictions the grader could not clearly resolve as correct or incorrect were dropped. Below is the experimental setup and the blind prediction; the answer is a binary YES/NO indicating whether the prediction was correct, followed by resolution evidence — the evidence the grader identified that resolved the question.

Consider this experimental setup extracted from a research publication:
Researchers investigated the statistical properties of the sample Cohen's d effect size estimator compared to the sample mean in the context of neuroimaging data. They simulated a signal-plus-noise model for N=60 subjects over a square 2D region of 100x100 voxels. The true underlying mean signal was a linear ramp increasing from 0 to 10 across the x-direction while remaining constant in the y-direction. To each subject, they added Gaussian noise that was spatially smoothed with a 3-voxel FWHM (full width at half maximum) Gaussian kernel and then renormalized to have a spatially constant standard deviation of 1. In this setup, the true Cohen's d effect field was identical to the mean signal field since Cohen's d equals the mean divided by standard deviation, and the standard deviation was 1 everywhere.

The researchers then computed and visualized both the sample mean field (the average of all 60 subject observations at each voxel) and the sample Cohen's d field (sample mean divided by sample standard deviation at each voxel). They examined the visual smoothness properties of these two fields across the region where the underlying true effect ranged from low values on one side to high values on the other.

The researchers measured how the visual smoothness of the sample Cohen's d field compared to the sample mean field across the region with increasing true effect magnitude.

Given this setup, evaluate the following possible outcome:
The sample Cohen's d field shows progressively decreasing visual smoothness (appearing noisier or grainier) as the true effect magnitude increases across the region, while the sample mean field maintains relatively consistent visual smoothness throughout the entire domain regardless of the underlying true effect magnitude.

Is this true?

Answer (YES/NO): YES